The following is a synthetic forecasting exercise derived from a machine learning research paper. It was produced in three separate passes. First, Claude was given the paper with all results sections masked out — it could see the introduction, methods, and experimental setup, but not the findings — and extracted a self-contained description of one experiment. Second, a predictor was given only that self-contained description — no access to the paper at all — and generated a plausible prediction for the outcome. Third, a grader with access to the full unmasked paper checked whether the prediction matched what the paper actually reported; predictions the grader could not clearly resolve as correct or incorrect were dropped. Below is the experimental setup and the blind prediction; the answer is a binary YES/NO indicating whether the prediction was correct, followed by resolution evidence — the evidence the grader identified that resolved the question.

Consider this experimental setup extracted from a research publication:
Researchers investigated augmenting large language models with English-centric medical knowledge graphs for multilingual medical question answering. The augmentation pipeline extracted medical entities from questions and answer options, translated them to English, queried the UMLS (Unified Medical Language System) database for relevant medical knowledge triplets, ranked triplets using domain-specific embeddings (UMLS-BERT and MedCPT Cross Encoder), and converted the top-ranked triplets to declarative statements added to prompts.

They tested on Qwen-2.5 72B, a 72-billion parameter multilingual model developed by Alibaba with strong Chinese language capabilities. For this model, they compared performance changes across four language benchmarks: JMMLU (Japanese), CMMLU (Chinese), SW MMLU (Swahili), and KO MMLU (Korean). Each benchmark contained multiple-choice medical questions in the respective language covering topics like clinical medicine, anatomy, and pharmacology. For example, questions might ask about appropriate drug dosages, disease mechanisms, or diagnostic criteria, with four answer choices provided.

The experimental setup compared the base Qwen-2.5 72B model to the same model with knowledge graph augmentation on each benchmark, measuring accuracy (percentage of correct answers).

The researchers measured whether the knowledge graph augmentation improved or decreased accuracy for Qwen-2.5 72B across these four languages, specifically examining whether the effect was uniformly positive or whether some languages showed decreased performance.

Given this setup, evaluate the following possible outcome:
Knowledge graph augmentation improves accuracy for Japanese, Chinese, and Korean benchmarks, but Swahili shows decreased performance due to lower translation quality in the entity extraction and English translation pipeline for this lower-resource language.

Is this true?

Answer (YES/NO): NO